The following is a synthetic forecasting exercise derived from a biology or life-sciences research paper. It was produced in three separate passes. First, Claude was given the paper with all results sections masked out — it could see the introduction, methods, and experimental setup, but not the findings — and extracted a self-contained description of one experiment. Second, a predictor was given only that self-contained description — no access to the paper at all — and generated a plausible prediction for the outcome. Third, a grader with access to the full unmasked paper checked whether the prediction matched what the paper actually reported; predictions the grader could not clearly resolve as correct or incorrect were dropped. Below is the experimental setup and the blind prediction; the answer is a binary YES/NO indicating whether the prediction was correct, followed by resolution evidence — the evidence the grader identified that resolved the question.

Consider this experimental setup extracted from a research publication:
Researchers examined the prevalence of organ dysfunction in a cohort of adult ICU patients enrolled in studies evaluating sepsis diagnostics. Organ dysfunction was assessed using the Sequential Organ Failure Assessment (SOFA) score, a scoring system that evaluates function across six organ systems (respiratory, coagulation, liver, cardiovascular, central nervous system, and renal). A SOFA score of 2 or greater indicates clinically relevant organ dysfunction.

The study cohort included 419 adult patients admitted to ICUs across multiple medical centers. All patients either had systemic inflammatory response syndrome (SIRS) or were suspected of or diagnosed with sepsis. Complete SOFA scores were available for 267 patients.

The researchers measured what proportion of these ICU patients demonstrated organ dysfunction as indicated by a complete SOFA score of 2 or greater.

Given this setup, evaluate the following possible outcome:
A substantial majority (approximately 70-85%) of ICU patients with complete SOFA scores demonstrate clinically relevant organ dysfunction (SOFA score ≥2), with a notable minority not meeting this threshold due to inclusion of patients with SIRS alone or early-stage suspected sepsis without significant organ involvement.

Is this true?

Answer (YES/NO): NO